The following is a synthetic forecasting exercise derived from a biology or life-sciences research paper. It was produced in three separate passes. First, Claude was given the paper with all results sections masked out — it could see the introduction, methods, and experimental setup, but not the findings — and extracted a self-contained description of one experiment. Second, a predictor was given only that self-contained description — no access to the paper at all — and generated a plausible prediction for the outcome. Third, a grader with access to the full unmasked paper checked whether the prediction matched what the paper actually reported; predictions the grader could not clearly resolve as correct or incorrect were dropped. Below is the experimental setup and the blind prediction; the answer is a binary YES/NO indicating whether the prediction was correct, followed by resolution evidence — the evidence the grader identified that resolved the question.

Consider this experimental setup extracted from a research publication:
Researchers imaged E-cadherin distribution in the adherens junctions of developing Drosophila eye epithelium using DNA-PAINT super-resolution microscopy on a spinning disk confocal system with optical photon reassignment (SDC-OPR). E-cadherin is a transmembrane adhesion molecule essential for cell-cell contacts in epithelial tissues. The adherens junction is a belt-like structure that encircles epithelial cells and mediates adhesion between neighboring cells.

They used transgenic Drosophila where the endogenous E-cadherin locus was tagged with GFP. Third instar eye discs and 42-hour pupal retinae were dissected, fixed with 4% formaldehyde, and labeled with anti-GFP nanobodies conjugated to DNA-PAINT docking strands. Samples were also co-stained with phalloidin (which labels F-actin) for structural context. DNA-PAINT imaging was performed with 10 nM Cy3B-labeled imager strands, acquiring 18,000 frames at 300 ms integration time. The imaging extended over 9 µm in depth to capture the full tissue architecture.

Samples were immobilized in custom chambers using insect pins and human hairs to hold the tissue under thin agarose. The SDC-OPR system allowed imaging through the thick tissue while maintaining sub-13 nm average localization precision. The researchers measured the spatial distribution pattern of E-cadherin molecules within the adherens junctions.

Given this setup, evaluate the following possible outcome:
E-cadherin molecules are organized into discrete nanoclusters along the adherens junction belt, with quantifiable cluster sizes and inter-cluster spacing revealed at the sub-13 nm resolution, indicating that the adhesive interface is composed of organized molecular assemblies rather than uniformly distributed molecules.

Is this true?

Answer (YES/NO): NO